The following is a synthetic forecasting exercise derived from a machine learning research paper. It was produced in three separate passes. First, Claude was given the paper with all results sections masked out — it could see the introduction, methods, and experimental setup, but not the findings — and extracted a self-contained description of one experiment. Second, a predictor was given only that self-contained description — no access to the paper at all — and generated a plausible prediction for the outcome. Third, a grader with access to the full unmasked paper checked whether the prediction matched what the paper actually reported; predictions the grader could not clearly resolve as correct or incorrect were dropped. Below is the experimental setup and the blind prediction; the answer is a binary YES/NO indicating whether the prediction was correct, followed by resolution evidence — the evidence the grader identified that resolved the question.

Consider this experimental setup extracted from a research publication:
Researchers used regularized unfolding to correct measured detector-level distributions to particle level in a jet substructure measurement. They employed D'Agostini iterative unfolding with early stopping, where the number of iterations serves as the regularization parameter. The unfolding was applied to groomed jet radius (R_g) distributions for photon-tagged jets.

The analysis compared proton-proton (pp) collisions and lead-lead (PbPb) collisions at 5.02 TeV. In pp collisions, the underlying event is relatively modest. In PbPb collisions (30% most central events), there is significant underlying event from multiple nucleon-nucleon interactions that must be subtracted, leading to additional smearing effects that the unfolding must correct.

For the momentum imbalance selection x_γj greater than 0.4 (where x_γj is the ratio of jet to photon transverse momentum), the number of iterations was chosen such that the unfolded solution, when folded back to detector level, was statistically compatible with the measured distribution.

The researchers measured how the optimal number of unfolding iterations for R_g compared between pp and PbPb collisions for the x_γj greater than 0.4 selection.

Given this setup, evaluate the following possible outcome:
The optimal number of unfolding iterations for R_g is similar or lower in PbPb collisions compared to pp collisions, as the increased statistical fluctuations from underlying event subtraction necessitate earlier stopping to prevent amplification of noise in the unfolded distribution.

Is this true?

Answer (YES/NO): NO